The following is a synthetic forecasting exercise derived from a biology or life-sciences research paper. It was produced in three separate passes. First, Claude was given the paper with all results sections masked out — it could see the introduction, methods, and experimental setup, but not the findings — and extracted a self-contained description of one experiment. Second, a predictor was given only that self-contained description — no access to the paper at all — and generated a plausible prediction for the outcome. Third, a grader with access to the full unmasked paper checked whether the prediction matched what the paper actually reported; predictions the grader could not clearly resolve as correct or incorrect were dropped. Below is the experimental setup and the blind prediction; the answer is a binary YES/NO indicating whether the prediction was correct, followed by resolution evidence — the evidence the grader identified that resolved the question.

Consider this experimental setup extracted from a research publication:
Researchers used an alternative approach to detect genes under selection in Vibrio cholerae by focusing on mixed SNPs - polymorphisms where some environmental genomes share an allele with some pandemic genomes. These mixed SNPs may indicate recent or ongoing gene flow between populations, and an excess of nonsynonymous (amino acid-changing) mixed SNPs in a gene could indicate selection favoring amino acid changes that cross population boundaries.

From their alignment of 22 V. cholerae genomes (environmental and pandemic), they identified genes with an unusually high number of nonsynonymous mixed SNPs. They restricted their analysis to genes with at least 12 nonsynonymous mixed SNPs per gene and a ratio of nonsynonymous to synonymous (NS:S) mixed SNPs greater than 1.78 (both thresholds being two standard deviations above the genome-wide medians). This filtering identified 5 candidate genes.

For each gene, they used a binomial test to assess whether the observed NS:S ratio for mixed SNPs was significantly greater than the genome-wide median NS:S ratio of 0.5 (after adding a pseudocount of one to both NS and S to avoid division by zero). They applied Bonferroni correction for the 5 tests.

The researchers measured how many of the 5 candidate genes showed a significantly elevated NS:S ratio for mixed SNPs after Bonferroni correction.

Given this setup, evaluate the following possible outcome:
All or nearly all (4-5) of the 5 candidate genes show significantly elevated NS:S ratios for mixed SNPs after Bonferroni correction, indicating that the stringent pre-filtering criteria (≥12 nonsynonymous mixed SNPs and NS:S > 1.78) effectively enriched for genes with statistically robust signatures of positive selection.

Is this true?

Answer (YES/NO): NO